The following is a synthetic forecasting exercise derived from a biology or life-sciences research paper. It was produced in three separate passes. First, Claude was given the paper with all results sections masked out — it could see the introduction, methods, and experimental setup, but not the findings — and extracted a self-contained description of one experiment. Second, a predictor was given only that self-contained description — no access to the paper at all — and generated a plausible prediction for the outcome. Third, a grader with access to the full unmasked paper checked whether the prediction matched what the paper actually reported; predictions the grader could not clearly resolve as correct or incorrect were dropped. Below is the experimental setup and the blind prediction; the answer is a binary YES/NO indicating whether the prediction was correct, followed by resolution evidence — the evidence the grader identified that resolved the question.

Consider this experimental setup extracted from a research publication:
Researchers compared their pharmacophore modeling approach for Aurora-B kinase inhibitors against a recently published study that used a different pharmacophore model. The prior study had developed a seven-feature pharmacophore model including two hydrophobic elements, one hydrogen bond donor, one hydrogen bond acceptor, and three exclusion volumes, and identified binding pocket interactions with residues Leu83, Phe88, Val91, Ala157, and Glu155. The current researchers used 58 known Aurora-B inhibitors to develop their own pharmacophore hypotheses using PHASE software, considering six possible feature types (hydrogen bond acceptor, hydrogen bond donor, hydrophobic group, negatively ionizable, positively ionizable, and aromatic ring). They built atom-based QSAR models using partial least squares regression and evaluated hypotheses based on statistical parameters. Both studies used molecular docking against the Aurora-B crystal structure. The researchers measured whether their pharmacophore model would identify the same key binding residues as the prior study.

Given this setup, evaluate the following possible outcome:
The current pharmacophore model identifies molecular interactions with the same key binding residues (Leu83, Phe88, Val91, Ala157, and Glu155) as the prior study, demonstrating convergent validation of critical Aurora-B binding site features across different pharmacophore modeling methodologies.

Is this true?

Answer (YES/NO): NO